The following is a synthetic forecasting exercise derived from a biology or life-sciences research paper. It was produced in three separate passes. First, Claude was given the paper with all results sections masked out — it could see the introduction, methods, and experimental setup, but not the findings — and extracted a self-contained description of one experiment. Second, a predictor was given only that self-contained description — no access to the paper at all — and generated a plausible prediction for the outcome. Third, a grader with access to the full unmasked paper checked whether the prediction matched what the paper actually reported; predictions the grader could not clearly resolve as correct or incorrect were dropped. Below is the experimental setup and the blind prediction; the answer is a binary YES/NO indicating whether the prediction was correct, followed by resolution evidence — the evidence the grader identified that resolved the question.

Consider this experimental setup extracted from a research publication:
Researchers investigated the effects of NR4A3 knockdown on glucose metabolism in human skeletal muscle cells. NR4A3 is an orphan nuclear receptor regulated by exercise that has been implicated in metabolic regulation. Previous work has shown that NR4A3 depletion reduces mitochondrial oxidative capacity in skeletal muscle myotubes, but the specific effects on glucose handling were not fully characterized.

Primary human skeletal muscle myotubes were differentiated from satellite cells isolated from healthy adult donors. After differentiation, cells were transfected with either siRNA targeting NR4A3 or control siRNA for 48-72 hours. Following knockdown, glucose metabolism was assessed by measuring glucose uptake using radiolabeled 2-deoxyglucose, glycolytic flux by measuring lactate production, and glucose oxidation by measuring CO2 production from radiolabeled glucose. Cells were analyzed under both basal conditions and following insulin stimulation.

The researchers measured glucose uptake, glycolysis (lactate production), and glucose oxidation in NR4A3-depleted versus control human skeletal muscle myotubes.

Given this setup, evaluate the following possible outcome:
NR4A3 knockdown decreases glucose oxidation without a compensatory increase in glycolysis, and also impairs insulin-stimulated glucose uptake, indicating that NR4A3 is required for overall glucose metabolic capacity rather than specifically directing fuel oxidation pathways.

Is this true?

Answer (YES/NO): NO